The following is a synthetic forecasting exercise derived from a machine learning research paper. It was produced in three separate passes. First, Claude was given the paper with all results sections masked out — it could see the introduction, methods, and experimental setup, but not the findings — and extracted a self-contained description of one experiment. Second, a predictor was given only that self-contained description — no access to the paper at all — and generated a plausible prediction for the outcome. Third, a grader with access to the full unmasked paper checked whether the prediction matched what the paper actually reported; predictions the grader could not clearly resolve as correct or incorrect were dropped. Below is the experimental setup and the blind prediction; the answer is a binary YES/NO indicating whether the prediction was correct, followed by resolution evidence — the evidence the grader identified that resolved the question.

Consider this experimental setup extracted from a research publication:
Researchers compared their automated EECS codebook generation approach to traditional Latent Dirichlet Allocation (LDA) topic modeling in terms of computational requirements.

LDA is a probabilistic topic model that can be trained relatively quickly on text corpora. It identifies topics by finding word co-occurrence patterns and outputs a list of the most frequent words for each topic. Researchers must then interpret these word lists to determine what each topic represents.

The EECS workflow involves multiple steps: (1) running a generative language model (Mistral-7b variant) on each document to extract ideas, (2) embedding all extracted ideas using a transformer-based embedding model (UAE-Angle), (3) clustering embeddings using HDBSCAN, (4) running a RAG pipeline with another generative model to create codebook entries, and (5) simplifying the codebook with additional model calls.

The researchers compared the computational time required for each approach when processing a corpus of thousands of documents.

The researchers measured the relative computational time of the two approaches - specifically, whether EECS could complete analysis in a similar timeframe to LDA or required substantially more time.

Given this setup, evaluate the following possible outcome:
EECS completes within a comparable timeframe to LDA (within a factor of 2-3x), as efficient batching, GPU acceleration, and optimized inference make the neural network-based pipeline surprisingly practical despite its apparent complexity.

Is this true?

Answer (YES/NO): NO